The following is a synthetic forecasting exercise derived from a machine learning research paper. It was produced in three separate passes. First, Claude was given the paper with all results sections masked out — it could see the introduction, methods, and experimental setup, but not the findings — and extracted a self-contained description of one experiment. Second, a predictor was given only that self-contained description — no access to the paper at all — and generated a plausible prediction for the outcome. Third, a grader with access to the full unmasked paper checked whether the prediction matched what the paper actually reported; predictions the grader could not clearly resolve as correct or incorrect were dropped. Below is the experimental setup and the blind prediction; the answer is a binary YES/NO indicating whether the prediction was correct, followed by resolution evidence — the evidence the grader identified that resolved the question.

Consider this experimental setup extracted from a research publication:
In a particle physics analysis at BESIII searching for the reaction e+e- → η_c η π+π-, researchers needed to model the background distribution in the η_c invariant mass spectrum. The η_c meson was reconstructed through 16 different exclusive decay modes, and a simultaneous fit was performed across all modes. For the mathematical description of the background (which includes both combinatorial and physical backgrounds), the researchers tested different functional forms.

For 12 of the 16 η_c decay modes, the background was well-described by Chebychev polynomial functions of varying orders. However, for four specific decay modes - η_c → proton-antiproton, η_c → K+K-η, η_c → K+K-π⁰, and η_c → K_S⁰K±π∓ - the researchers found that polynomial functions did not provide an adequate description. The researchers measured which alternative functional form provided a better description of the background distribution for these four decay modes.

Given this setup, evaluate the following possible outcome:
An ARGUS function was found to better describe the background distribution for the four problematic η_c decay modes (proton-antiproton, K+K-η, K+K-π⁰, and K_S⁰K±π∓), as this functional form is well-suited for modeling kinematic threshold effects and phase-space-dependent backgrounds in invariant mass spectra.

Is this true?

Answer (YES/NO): NO